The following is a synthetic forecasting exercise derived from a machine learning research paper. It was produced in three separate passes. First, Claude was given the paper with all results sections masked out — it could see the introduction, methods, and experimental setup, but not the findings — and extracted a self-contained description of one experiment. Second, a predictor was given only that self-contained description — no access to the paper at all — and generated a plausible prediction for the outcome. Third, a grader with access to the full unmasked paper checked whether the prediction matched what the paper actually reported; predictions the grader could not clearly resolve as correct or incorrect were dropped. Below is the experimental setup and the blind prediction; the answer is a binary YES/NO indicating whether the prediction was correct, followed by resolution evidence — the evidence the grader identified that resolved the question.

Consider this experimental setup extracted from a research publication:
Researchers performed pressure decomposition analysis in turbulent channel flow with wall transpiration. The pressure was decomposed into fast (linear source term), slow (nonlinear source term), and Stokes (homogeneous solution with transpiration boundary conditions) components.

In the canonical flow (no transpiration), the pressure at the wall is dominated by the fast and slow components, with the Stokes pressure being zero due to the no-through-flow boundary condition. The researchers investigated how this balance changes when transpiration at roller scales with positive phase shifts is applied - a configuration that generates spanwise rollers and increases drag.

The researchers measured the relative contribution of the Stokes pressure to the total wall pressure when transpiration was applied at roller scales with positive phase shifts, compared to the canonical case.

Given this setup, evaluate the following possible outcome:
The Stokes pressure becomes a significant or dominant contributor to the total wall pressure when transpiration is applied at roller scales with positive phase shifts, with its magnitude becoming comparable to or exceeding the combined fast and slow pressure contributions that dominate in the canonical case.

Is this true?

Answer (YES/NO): NO